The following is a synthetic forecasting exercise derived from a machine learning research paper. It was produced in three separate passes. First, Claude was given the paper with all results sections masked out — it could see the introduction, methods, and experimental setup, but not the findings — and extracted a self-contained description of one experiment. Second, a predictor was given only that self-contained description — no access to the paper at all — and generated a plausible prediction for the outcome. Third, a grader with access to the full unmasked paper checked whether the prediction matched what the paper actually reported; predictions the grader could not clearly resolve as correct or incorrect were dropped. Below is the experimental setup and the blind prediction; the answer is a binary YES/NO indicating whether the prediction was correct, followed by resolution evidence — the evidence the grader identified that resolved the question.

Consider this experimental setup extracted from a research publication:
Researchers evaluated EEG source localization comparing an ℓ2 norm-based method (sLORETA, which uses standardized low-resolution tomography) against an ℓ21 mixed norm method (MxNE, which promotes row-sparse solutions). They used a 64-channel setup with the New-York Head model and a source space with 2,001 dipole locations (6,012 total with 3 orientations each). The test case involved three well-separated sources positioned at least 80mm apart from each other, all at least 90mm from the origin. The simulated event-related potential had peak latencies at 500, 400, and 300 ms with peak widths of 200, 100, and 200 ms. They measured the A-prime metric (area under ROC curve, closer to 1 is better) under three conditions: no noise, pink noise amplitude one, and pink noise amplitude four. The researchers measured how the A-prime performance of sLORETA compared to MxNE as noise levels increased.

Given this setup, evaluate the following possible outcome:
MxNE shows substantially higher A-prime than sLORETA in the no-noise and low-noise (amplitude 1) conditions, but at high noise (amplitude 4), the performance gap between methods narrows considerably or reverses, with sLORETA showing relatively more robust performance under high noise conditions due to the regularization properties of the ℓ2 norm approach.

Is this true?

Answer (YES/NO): NO